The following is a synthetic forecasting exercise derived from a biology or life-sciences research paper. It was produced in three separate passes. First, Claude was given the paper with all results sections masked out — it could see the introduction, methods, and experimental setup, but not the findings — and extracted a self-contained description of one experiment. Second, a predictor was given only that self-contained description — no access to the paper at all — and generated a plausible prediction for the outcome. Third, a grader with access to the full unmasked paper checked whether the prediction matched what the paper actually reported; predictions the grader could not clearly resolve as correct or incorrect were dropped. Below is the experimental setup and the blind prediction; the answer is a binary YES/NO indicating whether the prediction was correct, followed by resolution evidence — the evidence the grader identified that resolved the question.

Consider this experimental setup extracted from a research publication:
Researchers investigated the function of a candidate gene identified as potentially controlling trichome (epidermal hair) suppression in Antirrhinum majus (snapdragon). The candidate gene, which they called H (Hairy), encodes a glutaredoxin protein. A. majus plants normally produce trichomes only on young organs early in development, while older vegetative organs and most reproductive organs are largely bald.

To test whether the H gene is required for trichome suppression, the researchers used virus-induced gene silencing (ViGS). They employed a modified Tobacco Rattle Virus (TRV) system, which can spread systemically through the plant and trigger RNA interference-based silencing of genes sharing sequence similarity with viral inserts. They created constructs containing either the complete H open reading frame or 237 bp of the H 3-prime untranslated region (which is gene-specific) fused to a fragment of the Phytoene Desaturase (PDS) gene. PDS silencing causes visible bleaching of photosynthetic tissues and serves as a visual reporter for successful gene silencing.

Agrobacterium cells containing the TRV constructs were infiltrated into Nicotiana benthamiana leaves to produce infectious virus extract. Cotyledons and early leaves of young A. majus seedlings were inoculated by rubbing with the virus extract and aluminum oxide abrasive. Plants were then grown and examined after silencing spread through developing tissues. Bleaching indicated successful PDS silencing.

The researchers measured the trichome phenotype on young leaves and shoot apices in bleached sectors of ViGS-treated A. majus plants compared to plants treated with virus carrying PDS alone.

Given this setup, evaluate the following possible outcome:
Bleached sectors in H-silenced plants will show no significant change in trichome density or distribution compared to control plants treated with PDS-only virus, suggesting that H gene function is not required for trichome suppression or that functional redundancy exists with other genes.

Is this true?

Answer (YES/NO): NO